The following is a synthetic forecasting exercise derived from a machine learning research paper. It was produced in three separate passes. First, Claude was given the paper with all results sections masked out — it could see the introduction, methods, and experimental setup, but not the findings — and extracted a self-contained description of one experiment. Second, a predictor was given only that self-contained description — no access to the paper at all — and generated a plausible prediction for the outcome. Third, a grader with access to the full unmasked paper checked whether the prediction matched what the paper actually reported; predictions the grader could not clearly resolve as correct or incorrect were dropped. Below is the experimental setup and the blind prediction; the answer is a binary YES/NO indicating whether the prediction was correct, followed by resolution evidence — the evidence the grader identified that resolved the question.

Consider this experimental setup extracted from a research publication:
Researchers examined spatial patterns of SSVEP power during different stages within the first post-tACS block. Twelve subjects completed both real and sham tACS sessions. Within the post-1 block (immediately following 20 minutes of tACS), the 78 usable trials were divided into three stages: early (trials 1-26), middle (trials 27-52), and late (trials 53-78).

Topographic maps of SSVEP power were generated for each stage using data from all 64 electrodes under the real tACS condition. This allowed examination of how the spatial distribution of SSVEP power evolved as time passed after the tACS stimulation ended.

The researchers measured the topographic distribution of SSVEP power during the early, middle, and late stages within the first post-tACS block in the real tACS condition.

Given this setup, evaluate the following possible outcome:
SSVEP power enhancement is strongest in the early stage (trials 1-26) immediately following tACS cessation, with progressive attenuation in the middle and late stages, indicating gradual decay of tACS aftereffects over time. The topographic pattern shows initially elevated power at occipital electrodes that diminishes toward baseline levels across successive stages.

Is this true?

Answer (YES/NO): YES